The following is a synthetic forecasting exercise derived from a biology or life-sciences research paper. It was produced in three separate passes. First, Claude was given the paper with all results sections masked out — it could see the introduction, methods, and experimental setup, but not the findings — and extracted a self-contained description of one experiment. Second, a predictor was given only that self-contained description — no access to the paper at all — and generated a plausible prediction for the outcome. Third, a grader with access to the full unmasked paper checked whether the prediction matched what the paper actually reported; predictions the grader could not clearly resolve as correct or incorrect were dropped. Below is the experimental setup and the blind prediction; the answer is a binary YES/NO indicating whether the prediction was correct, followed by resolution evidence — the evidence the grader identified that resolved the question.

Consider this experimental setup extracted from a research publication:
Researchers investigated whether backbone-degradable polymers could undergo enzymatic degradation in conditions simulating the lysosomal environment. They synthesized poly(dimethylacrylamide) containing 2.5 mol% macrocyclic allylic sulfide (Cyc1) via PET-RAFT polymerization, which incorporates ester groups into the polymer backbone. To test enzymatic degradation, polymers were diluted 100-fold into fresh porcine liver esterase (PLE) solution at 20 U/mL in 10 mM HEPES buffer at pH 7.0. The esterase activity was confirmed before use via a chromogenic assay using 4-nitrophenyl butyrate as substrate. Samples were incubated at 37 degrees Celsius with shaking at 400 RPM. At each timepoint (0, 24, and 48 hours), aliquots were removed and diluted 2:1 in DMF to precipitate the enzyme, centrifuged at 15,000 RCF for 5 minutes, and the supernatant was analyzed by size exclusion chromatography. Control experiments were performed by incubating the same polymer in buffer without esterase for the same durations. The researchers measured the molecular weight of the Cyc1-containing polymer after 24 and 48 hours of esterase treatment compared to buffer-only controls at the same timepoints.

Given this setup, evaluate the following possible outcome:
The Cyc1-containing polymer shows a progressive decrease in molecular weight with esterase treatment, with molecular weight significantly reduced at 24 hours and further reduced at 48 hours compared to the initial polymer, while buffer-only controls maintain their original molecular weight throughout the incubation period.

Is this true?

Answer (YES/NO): YES